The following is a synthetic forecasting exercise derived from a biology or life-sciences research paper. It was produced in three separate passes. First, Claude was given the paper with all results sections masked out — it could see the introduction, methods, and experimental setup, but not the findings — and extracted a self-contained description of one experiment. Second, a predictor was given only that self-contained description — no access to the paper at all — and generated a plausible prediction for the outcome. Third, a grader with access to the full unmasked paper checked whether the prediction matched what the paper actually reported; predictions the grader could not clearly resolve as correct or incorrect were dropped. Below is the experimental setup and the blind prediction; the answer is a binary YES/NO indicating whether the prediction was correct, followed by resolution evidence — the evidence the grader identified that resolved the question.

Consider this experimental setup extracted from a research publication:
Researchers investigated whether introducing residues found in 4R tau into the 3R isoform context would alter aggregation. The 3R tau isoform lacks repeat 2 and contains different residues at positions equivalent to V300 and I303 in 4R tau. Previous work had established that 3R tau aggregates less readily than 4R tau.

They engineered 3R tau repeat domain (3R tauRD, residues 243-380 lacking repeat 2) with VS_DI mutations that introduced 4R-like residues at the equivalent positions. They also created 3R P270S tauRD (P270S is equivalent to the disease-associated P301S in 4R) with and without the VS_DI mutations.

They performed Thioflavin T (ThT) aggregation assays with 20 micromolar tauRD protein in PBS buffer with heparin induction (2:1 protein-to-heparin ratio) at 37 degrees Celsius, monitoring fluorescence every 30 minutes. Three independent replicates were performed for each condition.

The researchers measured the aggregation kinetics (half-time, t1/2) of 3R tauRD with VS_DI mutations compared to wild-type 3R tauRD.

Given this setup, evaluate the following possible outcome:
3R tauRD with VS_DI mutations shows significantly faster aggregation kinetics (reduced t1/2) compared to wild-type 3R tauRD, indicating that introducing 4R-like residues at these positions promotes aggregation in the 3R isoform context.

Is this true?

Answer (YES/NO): NO